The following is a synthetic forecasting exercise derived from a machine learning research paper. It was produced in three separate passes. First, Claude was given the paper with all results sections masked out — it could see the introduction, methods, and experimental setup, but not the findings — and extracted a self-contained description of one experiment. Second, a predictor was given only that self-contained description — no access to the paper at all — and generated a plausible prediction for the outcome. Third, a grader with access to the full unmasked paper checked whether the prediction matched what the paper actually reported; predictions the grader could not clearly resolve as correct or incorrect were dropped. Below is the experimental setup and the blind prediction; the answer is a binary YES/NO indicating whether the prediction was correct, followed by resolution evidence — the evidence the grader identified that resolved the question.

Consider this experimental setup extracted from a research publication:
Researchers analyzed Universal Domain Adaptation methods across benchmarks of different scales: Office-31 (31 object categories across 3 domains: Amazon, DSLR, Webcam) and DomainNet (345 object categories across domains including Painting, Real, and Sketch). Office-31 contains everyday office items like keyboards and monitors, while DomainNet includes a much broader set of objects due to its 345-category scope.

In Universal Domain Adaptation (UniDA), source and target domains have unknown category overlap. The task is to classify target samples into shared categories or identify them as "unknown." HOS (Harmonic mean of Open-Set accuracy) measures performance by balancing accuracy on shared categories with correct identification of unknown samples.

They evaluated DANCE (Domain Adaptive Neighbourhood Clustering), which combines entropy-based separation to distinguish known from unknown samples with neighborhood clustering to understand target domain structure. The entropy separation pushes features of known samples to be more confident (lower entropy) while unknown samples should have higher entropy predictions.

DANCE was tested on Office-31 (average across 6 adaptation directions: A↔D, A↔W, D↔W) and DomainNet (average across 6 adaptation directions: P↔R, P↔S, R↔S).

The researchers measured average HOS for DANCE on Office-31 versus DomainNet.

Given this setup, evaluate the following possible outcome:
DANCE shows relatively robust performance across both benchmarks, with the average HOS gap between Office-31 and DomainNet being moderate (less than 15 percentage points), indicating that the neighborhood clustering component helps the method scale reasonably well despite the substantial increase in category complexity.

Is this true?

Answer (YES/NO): NO